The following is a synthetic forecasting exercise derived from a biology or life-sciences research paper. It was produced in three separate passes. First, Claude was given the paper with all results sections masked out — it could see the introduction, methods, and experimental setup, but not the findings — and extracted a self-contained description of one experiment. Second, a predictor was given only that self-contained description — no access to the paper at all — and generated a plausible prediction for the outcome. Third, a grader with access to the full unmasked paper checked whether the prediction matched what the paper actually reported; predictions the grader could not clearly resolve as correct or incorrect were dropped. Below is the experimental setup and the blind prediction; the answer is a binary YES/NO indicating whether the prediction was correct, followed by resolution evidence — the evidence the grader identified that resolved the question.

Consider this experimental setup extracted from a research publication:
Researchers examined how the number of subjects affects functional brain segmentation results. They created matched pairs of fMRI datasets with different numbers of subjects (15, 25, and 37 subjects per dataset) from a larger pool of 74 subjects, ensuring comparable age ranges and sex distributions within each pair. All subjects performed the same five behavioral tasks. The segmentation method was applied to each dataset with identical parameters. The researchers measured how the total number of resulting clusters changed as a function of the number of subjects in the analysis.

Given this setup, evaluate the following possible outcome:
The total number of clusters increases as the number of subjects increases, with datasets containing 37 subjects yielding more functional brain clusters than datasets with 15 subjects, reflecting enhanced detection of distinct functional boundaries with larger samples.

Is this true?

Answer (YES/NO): YES